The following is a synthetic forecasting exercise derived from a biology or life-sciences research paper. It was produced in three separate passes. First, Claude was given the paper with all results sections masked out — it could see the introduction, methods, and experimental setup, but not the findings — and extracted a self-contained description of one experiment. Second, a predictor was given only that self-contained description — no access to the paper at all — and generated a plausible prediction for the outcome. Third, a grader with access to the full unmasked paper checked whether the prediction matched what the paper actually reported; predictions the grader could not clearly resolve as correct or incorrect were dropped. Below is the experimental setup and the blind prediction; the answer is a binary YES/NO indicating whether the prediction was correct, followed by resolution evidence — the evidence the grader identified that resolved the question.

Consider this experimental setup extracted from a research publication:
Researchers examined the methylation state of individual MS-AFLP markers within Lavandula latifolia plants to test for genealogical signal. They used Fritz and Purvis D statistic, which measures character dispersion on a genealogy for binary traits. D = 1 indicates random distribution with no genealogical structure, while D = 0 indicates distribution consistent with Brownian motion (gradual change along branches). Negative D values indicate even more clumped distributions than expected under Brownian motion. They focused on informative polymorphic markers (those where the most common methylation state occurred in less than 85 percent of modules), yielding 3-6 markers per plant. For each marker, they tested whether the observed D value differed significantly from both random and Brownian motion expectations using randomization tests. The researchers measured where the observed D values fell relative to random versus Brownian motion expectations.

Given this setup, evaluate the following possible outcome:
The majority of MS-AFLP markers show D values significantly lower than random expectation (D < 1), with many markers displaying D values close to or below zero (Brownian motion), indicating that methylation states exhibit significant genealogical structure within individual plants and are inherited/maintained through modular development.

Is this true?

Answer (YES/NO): YES